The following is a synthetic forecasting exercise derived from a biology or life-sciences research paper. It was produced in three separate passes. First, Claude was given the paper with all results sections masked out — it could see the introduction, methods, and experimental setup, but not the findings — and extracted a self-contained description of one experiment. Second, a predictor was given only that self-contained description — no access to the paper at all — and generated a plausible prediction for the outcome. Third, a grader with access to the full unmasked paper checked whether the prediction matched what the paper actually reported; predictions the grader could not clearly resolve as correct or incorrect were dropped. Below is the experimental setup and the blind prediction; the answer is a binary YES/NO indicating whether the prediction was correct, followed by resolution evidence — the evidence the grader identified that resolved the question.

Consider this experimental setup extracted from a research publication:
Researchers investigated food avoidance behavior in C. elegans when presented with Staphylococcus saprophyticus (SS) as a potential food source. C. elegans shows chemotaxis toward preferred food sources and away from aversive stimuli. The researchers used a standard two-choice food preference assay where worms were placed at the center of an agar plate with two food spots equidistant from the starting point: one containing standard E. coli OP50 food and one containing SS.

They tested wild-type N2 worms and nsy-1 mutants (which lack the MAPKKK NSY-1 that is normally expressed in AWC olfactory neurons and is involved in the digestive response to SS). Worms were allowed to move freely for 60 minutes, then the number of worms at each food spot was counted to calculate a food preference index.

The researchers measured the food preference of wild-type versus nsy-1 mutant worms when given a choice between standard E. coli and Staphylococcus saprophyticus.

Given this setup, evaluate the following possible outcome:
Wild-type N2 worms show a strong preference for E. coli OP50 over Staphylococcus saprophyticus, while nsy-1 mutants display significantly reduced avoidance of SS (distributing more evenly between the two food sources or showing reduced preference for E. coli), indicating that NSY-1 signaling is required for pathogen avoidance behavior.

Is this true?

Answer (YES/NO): YES